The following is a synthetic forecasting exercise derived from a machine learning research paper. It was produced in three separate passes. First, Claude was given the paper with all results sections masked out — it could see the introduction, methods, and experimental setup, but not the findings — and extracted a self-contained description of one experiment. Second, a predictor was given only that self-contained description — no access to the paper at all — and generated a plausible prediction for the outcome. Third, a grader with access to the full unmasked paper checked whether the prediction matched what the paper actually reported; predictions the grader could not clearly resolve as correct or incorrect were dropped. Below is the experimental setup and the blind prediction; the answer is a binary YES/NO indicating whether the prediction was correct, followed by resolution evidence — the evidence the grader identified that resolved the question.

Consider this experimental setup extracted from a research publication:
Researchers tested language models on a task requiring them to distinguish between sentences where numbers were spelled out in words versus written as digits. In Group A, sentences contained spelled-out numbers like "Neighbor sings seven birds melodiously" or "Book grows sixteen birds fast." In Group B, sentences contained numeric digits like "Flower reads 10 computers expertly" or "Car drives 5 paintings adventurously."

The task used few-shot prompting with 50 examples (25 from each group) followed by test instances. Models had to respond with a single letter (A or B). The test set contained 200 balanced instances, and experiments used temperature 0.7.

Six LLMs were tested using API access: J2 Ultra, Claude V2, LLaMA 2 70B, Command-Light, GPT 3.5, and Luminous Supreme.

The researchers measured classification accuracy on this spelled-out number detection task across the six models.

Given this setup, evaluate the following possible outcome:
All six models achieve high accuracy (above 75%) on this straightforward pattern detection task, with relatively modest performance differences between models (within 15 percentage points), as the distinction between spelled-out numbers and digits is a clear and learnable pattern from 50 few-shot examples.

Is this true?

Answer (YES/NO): NO